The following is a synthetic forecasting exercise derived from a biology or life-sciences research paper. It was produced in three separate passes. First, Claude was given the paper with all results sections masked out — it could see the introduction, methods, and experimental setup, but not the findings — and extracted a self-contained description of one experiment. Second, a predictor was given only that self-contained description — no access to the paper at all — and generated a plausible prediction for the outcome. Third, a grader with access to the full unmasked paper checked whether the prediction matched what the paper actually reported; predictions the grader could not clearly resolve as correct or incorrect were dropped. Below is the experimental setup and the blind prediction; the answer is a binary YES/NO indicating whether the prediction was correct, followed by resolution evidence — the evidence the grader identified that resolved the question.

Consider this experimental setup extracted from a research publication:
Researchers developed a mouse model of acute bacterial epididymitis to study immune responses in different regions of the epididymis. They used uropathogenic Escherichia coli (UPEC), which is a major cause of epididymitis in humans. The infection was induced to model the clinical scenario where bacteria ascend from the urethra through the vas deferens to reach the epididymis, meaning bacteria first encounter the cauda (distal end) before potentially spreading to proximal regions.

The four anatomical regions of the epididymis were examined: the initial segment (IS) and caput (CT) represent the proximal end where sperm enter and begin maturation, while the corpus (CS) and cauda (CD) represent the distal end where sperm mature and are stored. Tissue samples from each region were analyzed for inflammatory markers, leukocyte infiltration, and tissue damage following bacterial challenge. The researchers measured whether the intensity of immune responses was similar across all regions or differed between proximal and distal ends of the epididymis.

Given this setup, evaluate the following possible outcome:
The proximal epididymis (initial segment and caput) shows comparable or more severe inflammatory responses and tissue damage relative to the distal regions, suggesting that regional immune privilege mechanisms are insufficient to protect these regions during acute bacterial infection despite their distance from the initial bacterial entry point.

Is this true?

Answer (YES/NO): NO